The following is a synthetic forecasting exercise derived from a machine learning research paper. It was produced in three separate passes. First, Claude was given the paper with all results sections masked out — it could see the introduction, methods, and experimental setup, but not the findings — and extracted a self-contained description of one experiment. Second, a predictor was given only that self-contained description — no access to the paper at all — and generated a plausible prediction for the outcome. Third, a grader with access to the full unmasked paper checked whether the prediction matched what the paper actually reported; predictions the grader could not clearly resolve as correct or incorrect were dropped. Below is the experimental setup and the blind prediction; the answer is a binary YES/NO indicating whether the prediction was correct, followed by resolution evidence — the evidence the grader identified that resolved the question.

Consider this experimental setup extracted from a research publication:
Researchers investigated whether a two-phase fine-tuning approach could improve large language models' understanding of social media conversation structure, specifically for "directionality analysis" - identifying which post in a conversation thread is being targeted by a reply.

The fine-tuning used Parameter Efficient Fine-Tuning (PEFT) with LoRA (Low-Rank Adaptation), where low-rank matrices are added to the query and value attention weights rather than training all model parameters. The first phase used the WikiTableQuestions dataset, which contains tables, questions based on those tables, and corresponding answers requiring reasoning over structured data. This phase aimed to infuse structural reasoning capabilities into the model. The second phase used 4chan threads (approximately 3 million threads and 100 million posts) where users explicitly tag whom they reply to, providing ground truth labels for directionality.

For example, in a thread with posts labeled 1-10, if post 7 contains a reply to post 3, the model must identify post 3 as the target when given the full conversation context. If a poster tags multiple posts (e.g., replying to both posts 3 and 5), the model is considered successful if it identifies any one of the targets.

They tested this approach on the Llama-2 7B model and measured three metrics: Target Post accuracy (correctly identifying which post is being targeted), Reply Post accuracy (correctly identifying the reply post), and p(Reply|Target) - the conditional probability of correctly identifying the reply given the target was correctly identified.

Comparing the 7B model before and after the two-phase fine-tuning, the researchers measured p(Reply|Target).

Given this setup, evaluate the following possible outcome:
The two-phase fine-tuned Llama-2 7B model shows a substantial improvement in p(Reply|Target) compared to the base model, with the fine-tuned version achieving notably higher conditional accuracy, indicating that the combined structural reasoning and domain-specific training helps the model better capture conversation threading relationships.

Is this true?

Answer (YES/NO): NO